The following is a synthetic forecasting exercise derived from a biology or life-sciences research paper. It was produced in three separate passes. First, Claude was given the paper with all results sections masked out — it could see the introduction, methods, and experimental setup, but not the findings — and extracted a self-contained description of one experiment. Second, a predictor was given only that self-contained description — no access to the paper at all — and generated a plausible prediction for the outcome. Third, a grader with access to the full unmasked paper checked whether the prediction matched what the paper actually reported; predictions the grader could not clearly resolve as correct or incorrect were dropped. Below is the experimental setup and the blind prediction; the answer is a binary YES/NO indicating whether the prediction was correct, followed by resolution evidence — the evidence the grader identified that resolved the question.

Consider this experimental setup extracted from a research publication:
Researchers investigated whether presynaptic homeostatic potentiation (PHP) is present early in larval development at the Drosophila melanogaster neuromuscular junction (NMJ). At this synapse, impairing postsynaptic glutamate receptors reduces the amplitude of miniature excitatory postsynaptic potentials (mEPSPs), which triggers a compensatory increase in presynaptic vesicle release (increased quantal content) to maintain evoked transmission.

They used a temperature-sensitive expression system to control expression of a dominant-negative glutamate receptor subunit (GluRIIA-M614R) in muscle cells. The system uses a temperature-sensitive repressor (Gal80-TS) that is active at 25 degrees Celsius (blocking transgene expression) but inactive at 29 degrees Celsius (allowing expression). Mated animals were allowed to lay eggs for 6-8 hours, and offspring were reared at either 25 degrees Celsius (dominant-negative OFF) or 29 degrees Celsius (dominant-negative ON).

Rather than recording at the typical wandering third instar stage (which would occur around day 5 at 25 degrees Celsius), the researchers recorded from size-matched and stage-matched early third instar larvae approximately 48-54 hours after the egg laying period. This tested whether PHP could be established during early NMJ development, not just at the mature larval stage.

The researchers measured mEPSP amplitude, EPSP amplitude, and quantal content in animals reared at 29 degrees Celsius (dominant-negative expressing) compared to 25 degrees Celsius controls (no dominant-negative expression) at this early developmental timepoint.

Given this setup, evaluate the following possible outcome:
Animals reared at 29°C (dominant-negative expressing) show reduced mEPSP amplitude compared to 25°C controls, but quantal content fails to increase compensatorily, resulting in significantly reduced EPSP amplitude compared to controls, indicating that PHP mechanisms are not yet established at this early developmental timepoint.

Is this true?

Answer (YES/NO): NO